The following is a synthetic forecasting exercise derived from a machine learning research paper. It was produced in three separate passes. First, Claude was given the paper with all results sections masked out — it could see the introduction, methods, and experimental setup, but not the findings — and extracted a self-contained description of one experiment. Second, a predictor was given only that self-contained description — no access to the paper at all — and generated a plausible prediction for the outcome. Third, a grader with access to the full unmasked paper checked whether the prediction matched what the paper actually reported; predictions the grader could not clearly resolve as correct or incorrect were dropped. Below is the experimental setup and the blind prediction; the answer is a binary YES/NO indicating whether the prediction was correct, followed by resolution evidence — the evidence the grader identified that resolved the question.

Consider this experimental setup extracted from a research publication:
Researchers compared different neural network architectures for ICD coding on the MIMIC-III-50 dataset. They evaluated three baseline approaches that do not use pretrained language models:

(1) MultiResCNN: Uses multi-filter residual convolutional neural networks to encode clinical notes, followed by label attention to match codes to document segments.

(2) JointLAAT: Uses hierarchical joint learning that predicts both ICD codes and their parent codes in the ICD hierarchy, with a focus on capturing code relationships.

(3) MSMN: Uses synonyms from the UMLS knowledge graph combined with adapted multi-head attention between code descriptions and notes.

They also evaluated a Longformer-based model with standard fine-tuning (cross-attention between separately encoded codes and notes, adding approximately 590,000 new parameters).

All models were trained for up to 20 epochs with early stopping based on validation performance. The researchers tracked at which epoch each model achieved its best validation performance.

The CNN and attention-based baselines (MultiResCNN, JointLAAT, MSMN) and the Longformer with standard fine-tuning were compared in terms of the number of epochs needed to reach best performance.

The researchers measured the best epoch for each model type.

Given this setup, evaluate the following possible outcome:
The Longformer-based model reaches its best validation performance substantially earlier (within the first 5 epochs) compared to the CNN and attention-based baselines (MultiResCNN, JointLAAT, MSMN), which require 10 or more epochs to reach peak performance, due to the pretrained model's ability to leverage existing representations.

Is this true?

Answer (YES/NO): NO